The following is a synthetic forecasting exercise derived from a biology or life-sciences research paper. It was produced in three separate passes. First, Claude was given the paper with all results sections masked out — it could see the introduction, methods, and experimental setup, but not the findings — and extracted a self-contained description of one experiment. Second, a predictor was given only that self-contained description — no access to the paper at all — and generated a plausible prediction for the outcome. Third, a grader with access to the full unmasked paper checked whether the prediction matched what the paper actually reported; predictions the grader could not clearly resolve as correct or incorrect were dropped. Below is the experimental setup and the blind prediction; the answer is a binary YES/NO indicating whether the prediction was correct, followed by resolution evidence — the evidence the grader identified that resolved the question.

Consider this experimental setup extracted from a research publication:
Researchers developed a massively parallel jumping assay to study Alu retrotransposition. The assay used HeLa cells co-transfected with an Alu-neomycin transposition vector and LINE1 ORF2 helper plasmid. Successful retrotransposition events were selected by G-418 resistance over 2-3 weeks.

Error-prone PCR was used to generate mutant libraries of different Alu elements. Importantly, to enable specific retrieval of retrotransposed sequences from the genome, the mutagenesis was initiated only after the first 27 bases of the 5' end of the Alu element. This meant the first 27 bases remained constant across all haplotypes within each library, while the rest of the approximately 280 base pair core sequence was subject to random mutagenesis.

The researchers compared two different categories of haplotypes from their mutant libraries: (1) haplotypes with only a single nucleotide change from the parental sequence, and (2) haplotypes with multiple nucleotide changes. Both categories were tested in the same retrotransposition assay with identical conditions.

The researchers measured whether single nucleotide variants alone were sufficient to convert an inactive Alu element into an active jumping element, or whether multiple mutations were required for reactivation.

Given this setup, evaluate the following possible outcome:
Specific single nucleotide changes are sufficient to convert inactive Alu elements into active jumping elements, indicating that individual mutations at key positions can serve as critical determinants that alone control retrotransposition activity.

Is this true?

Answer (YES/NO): NO